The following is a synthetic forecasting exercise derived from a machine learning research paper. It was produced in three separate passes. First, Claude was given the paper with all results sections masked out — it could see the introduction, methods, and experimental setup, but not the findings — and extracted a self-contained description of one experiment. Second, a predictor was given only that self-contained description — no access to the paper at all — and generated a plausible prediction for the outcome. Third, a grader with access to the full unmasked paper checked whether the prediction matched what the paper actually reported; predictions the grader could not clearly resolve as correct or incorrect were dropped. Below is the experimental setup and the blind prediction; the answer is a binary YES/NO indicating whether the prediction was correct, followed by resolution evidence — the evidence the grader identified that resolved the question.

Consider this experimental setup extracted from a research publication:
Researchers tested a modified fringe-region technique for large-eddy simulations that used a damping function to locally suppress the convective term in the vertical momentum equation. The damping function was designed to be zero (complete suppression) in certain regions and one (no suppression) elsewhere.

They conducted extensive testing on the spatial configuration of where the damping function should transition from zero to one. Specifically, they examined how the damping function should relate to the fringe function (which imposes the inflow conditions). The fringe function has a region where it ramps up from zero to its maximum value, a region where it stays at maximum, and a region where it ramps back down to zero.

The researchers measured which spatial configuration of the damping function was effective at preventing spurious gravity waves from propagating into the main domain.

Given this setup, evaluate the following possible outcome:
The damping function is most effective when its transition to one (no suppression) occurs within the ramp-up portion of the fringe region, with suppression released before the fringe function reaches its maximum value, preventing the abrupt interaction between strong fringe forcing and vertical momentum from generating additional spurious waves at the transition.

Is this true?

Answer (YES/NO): NO